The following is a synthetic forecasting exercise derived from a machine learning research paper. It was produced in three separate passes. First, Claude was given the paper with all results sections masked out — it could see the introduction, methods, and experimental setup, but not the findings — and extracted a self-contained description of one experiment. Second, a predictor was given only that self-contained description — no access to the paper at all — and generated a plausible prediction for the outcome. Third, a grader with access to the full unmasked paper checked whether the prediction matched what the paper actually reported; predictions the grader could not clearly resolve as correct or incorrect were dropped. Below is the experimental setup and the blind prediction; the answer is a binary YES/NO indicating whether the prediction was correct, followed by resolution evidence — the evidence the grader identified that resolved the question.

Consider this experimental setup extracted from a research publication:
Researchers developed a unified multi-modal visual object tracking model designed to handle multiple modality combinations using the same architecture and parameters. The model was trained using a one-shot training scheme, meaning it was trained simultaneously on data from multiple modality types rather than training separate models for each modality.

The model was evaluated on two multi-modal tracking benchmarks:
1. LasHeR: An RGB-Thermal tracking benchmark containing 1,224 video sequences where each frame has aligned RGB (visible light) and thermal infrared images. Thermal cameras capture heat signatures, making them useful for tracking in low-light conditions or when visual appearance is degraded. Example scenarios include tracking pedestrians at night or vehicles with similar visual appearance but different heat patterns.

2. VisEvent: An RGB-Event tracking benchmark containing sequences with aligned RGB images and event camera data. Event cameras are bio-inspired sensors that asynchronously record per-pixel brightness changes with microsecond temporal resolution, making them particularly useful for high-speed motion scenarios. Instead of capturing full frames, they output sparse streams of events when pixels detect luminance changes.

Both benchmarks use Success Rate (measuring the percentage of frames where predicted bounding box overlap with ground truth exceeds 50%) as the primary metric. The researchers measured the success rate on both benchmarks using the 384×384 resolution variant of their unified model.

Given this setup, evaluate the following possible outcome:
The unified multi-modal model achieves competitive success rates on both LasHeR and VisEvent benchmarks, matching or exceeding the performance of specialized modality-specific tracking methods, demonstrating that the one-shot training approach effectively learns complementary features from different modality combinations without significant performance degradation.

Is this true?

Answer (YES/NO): YES